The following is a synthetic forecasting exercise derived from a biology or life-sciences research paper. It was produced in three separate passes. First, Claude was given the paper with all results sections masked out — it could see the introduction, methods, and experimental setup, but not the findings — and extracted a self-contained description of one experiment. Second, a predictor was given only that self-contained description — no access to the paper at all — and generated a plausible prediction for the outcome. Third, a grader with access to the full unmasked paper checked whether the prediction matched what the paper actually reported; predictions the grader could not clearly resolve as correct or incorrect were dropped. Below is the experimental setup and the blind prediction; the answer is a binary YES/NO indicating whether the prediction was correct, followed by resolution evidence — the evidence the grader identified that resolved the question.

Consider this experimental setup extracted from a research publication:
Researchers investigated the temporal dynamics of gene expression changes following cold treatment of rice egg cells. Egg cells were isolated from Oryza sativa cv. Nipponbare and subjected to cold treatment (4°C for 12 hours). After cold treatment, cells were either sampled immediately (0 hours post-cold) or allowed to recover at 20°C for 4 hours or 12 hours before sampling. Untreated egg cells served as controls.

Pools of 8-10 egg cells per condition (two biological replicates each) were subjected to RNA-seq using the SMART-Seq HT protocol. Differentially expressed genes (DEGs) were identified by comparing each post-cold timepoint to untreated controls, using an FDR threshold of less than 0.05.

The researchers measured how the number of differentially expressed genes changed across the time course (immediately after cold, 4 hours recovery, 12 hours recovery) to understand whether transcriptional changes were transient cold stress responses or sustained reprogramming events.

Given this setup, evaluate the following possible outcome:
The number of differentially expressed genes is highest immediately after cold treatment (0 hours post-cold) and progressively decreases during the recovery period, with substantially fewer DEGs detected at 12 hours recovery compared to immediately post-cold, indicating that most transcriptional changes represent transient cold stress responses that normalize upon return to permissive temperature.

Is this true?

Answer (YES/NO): NO